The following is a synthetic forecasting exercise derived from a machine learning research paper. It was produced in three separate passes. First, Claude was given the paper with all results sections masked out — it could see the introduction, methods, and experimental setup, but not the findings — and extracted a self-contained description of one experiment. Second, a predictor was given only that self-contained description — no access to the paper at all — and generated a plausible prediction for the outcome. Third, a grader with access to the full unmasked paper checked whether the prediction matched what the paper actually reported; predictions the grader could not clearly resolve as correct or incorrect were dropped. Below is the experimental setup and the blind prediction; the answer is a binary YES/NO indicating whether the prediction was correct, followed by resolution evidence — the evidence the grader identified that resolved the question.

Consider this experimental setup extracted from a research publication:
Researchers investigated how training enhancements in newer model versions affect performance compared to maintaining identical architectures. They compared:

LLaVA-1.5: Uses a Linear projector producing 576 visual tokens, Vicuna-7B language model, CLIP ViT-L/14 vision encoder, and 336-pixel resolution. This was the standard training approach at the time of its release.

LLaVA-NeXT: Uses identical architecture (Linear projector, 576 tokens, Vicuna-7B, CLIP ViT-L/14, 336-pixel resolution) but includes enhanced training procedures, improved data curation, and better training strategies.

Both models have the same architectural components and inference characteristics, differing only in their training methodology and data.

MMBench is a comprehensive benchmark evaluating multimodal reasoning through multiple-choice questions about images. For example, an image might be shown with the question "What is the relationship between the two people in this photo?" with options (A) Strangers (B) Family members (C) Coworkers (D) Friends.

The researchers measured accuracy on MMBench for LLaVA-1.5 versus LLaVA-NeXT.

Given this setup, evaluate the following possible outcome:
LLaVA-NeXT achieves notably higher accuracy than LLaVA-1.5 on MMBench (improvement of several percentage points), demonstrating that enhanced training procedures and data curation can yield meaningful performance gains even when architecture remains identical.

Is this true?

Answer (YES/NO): YES